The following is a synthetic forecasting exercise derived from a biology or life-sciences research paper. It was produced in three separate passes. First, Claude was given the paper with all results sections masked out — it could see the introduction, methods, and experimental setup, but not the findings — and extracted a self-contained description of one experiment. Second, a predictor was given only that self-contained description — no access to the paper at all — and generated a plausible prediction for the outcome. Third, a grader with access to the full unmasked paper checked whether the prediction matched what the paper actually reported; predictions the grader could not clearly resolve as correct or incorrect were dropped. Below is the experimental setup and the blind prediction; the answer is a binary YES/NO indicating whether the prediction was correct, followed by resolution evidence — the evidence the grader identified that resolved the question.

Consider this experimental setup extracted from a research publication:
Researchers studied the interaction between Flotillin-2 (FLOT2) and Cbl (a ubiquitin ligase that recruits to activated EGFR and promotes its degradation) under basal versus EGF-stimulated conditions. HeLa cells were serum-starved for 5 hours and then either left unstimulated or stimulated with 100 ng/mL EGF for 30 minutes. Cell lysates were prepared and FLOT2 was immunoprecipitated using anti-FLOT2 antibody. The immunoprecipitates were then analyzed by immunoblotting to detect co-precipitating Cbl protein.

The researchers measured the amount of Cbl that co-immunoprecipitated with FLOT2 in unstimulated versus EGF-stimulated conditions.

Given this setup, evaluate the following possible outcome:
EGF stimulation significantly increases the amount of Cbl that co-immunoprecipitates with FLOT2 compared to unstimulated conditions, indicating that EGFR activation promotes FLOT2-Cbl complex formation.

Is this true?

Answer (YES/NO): NO